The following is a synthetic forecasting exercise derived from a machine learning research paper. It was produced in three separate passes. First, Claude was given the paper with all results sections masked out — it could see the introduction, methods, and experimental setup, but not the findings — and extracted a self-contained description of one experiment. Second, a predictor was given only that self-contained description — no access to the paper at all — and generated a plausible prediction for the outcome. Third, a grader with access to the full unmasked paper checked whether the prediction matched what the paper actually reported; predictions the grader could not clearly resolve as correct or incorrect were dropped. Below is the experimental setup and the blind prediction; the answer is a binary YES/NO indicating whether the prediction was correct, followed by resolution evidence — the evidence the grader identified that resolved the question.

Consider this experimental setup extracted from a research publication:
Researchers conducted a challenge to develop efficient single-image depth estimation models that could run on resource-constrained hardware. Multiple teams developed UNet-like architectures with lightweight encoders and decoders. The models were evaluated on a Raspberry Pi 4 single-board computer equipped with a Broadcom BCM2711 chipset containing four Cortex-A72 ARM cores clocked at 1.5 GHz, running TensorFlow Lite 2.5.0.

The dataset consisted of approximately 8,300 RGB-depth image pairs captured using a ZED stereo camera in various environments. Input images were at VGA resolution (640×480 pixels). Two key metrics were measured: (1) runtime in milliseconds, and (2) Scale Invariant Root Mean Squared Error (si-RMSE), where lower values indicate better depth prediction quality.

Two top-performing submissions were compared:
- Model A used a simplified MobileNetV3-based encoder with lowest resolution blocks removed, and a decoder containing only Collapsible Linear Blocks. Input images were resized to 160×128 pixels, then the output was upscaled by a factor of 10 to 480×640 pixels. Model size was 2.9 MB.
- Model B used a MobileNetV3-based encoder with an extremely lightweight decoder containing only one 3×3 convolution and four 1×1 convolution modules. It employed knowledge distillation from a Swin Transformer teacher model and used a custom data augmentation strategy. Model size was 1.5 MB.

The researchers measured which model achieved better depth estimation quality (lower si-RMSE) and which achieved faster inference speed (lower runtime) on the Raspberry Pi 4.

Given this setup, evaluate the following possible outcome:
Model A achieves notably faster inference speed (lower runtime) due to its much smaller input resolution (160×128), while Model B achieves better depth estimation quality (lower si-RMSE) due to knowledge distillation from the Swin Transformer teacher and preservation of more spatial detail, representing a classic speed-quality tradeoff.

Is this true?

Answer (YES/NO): NO